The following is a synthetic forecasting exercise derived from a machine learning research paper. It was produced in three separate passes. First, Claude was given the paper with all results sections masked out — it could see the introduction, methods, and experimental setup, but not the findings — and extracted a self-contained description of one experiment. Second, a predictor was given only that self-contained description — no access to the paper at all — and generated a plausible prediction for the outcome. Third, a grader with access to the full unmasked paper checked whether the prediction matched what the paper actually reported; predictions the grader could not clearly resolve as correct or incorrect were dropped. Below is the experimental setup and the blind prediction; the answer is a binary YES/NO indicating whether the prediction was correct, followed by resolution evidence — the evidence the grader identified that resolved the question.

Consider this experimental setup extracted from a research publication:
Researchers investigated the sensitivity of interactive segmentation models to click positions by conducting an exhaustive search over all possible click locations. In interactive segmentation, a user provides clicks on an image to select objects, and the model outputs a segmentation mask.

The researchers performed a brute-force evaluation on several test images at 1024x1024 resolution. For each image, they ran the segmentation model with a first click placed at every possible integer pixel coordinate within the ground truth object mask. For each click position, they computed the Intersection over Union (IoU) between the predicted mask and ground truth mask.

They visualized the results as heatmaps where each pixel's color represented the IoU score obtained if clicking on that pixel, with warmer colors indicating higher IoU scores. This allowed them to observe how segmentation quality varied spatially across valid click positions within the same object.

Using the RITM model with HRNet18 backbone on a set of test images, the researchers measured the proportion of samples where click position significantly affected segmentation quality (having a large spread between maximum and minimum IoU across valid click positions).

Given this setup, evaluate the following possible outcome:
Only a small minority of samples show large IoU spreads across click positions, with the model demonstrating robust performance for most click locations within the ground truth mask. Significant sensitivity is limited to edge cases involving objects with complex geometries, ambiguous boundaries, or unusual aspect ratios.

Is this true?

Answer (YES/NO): NO